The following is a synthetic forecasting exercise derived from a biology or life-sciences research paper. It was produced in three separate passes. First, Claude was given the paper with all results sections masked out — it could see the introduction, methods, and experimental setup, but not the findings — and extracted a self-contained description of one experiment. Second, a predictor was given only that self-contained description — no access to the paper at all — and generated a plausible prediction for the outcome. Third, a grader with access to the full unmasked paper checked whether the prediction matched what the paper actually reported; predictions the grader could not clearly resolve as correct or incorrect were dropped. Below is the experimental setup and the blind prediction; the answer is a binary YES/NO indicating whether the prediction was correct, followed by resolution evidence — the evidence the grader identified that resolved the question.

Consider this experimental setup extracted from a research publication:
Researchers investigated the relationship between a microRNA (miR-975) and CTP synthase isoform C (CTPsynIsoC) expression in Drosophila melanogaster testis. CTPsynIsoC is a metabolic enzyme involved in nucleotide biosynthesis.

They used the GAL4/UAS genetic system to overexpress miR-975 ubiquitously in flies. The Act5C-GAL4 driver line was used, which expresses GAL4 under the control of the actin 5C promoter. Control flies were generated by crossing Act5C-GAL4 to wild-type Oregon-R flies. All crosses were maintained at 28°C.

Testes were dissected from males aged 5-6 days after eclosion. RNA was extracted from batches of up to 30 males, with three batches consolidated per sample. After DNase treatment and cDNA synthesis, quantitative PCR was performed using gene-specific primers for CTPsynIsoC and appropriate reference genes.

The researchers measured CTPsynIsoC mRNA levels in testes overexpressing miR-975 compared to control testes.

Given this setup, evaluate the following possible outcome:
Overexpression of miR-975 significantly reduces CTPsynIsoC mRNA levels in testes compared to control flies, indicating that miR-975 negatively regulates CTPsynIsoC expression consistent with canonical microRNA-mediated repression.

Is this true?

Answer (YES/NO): NO